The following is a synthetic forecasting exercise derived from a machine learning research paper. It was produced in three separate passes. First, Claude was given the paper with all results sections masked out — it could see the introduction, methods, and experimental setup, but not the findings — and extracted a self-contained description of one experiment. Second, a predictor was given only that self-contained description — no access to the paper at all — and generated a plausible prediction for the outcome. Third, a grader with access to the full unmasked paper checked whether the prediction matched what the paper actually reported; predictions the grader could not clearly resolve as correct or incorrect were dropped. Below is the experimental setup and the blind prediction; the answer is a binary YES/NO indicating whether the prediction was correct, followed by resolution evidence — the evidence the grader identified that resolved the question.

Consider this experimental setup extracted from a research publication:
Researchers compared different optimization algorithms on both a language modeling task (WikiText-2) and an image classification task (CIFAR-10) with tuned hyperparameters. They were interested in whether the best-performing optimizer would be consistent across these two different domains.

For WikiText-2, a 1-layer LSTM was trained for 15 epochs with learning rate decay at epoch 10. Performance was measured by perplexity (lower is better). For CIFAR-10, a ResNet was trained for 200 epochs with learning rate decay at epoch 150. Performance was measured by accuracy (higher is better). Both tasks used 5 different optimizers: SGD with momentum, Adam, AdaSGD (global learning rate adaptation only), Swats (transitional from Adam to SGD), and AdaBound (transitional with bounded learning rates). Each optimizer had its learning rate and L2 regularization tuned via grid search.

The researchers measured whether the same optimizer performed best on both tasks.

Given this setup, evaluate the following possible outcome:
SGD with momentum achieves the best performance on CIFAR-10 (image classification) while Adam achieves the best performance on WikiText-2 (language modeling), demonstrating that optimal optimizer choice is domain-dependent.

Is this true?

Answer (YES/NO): NO